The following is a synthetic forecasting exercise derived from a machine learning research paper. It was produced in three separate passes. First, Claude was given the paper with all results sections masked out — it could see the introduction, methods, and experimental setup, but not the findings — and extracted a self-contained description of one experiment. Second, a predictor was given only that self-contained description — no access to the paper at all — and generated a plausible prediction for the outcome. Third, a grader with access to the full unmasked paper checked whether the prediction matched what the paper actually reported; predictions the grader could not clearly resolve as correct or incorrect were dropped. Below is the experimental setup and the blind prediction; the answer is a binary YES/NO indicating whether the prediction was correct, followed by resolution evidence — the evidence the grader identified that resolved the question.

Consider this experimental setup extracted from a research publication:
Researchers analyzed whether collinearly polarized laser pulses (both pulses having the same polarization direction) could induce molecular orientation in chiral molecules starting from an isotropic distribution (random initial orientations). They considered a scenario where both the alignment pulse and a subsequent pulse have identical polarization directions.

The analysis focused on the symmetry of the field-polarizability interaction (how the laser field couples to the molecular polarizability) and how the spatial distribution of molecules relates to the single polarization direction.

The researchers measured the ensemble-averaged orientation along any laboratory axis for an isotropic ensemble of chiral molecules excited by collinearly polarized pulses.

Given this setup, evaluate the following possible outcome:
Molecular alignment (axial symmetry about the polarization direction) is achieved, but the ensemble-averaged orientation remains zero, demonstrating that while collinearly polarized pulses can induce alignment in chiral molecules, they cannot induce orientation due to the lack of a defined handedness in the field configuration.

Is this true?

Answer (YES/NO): YES